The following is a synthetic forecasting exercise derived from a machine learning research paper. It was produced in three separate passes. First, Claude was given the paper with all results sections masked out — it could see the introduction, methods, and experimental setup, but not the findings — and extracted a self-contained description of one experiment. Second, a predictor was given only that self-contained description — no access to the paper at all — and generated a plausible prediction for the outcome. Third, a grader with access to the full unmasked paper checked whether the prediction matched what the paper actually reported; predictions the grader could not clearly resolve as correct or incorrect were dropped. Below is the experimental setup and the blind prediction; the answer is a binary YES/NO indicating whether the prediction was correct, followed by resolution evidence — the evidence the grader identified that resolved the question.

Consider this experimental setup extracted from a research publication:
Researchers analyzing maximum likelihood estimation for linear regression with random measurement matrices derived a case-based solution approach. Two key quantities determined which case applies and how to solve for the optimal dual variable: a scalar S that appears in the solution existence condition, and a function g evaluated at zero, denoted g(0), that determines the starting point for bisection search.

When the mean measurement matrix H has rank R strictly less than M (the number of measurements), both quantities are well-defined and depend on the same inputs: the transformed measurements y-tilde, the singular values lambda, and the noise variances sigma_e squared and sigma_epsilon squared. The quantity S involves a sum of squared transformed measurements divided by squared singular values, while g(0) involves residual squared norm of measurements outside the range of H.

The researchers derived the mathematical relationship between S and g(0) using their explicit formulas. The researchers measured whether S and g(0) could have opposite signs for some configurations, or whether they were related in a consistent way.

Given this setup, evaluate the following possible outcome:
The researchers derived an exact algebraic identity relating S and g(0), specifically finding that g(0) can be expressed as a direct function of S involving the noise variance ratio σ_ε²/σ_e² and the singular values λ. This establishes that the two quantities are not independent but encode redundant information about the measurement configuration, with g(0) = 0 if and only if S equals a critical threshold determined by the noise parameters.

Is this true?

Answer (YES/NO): NO